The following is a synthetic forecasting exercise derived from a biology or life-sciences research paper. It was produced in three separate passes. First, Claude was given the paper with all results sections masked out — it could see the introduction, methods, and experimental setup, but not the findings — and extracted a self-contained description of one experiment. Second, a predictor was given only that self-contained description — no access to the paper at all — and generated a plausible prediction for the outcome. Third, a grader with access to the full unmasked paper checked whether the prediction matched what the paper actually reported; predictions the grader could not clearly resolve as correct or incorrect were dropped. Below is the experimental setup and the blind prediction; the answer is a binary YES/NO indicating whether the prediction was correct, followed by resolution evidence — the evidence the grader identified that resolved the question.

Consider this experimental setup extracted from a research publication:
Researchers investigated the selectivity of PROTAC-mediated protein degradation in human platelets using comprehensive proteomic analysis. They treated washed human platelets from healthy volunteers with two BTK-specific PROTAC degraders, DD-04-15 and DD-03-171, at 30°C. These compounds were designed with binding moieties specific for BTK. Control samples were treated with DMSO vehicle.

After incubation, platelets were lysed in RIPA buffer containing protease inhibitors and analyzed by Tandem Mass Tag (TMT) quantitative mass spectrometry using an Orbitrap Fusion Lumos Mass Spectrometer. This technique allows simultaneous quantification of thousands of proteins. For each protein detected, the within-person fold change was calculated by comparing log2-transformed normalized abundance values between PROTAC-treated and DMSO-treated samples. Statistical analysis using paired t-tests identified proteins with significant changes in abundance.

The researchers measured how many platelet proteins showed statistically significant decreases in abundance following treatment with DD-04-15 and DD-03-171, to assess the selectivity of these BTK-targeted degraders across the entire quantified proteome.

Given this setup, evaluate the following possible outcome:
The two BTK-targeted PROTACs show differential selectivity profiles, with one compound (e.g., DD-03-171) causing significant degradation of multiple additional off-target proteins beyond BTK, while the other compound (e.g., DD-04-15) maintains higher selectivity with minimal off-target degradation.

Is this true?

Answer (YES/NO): NO